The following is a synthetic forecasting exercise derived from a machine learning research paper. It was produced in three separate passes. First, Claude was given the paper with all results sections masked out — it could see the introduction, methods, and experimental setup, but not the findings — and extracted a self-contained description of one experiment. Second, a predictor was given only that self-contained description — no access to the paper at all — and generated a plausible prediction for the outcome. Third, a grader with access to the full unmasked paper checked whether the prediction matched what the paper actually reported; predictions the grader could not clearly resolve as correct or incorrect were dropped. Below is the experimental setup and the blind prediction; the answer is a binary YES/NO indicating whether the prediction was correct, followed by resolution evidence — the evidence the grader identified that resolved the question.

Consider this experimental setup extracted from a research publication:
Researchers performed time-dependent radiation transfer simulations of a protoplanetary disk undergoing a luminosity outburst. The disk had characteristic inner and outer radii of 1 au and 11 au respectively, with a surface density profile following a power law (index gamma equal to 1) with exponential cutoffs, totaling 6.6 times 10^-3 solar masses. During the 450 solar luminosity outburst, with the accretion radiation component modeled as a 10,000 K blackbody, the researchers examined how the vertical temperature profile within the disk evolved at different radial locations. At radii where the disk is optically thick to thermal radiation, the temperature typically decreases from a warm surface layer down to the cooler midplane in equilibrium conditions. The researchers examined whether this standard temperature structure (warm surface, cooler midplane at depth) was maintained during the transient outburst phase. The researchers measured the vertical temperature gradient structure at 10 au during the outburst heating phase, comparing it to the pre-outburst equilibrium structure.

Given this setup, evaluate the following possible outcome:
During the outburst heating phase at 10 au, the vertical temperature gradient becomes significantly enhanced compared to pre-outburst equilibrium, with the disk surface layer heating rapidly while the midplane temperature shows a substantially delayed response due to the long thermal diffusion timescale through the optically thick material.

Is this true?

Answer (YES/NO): YES